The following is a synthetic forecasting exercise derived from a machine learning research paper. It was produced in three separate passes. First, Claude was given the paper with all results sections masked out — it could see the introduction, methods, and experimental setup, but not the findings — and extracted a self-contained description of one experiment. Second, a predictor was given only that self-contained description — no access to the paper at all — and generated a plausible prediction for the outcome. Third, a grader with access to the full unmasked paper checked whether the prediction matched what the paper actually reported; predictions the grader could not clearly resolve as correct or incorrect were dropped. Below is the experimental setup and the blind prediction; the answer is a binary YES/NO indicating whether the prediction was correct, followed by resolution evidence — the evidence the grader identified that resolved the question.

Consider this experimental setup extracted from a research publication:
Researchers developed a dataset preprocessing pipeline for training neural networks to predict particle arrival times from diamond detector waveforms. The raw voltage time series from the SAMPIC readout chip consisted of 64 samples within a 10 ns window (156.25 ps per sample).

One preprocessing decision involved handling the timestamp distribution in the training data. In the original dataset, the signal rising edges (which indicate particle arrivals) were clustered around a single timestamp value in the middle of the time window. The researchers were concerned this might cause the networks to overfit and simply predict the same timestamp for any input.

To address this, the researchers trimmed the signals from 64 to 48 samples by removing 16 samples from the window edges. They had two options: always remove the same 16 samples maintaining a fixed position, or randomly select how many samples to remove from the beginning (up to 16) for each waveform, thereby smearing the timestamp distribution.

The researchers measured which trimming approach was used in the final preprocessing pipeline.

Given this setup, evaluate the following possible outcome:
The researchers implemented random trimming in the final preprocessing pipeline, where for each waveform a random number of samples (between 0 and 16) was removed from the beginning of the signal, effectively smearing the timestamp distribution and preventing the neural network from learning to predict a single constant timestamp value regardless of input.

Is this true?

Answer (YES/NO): YES